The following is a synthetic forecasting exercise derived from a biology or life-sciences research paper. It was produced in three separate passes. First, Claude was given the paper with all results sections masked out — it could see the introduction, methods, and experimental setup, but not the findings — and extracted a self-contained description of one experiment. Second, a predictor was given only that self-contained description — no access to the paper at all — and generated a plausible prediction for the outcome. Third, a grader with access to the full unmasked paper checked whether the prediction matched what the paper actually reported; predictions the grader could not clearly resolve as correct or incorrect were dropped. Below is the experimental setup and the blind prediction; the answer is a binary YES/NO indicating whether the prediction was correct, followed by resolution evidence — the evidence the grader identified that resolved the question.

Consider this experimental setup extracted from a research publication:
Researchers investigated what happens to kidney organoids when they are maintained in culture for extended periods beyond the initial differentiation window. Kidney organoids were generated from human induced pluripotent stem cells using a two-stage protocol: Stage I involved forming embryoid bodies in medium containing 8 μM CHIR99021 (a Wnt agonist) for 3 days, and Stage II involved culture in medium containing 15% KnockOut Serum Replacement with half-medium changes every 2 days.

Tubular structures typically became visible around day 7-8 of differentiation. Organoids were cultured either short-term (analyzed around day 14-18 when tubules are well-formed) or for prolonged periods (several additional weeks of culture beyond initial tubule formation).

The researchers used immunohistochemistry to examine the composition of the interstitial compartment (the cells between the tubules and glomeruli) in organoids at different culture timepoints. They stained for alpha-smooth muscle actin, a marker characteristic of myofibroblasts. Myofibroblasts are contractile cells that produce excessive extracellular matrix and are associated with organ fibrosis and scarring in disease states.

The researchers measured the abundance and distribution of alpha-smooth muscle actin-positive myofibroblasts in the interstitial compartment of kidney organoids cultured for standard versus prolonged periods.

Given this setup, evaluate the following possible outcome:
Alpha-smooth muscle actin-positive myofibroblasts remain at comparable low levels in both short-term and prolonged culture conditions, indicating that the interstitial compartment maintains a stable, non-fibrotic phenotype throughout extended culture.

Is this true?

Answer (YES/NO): NO